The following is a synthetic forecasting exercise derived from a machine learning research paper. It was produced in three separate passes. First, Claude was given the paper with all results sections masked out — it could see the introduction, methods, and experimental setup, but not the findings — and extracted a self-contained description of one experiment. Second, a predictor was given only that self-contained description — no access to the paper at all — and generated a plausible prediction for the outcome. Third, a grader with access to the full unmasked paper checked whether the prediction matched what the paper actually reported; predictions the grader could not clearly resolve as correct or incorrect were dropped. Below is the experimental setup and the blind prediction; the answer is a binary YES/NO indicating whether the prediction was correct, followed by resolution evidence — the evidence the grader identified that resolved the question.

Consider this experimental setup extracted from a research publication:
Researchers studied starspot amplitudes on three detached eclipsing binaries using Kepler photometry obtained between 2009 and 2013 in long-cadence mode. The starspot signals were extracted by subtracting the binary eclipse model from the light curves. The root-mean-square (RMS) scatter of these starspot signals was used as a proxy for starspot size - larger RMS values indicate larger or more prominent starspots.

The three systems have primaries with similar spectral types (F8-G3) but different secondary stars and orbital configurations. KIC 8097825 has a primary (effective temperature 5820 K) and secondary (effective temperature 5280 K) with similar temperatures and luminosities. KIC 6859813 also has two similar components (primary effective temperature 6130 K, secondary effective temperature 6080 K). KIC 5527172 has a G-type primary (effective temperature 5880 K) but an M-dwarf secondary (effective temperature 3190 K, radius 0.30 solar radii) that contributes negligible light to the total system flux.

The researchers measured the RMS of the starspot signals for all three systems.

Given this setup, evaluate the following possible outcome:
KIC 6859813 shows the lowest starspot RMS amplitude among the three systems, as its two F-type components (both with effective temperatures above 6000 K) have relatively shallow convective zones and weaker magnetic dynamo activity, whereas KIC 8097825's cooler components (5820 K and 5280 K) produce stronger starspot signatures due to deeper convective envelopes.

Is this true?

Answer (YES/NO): YES